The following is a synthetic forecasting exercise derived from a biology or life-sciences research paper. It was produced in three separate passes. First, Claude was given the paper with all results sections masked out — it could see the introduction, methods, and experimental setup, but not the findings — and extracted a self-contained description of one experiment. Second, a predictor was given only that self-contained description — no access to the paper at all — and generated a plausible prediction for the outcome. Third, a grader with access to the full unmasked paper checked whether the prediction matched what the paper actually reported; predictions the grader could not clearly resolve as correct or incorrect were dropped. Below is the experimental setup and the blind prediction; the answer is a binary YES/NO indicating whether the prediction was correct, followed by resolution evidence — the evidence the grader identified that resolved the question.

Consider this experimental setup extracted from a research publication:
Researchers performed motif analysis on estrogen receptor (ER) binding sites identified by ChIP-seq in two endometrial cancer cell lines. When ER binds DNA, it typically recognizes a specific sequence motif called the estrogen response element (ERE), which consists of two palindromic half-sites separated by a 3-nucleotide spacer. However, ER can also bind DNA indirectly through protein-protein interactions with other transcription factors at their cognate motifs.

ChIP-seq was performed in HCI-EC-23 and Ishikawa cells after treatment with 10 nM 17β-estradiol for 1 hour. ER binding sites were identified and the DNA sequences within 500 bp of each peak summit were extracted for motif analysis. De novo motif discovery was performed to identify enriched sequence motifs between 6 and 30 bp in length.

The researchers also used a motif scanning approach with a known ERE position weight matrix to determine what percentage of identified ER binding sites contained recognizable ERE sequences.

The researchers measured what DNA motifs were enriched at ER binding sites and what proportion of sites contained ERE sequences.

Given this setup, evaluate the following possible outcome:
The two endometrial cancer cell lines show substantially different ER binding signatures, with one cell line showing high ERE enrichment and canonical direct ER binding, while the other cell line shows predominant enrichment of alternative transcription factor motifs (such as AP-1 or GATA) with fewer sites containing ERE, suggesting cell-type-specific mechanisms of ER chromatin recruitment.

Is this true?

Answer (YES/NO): NO